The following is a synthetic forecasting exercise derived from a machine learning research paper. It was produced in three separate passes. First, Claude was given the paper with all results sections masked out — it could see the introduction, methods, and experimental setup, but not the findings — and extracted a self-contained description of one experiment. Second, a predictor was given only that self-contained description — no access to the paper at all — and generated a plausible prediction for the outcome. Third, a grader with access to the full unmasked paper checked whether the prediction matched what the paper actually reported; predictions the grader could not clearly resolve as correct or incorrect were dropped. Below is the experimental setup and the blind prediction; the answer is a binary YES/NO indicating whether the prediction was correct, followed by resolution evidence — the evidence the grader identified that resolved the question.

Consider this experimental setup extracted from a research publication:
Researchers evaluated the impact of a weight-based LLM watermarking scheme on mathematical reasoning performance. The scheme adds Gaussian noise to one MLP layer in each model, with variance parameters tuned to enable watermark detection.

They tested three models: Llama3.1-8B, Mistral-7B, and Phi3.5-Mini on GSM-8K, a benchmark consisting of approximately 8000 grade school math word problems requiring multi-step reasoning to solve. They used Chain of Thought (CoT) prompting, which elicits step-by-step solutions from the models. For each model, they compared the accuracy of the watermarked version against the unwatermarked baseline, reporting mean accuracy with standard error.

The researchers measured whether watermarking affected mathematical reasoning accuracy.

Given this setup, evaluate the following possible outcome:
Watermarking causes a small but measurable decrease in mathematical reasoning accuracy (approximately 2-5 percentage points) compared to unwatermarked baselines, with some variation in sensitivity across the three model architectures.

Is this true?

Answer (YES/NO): NO